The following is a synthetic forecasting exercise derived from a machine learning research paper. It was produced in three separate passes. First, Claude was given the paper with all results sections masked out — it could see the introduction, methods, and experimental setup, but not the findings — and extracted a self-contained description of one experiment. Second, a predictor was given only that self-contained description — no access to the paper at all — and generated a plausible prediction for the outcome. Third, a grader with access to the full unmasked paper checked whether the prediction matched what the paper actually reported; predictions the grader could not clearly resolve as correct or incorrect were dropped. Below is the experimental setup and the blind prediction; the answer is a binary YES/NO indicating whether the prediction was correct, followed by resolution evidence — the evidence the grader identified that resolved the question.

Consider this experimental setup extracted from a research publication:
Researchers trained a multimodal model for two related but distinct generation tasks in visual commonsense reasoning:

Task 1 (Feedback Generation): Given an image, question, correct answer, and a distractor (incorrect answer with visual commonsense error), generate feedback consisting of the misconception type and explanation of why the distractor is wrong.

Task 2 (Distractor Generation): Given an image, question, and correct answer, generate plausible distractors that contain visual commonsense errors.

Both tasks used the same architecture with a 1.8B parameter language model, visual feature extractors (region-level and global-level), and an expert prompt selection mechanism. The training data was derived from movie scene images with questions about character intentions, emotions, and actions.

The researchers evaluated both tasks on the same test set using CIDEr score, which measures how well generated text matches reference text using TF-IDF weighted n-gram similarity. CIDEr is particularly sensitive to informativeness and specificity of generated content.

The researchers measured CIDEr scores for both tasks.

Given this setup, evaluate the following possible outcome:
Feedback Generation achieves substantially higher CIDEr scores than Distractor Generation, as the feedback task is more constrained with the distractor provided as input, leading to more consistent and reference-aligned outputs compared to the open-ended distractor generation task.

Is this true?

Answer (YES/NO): NO